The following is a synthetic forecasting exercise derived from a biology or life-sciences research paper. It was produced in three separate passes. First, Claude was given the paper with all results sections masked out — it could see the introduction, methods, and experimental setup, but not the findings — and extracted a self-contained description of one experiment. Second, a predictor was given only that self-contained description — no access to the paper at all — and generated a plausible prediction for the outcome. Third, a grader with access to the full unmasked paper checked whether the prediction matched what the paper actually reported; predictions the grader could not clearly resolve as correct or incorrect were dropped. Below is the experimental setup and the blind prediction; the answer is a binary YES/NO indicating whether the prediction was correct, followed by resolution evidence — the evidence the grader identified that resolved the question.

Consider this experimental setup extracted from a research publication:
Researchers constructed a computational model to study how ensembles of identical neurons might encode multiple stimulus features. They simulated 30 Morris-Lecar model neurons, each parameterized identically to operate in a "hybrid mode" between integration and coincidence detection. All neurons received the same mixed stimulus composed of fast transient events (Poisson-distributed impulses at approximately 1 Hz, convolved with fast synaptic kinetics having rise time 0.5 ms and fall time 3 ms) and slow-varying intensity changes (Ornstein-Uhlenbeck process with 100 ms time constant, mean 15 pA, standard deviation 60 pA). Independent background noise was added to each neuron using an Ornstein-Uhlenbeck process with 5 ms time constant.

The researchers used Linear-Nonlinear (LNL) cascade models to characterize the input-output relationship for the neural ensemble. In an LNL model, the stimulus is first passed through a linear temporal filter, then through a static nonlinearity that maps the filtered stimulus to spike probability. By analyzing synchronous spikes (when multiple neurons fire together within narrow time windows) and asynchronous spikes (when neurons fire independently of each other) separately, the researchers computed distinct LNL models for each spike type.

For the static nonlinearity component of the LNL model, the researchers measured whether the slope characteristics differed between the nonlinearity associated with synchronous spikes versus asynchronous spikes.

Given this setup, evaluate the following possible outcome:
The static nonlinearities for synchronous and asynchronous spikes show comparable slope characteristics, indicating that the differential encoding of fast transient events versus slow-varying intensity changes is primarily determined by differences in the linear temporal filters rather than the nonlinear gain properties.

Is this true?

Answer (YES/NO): NO